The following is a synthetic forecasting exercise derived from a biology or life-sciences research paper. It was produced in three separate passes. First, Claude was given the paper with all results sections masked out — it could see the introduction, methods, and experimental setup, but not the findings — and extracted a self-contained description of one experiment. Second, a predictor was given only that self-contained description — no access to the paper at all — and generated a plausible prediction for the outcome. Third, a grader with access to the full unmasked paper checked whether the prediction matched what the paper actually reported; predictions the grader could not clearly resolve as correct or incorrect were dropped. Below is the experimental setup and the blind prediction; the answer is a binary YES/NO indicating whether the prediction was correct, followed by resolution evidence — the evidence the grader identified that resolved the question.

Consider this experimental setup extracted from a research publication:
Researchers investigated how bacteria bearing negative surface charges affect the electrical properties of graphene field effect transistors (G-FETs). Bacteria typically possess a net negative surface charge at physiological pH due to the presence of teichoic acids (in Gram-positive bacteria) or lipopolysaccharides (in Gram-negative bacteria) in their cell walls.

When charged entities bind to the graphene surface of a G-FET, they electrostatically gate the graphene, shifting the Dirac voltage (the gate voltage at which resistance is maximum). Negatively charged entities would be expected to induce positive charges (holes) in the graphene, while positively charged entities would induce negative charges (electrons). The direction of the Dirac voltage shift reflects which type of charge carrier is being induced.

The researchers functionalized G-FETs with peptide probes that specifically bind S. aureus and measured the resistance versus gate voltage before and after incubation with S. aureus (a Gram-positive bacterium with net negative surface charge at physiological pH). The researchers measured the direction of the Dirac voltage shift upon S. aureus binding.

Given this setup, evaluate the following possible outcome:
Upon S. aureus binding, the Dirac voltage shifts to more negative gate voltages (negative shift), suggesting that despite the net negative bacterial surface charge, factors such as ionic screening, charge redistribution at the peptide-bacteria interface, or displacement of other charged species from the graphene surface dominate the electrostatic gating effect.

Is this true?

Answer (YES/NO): NO